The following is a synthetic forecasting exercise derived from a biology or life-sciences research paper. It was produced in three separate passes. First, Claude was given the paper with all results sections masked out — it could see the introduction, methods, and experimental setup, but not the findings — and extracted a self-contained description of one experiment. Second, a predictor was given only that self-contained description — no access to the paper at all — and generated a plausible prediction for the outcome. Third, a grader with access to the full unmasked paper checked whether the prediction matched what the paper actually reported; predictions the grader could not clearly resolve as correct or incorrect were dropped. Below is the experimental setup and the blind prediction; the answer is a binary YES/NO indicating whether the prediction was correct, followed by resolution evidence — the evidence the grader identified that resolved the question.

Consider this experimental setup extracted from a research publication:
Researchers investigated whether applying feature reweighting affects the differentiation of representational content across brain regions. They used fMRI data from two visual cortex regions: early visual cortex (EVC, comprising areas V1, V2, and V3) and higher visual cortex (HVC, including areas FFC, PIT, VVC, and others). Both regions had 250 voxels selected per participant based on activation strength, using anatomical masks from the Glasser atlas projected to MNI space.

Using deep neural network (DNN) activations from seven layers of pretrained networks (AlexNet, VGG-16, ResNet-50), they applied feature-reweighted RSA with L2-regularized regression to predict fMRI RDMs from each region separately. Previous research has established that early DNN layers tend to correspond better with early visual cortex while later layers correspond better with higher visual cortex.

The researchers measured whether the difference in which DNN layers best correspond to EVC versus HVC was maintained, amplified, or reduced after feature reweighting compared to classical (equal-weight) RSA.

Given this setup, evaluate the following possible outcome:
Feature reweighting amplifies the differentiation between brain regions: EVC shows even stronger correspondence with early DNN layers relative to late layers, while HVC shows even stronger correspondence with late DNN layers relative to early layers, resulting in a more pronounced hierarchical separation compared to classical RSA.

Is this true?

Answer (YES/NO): NO